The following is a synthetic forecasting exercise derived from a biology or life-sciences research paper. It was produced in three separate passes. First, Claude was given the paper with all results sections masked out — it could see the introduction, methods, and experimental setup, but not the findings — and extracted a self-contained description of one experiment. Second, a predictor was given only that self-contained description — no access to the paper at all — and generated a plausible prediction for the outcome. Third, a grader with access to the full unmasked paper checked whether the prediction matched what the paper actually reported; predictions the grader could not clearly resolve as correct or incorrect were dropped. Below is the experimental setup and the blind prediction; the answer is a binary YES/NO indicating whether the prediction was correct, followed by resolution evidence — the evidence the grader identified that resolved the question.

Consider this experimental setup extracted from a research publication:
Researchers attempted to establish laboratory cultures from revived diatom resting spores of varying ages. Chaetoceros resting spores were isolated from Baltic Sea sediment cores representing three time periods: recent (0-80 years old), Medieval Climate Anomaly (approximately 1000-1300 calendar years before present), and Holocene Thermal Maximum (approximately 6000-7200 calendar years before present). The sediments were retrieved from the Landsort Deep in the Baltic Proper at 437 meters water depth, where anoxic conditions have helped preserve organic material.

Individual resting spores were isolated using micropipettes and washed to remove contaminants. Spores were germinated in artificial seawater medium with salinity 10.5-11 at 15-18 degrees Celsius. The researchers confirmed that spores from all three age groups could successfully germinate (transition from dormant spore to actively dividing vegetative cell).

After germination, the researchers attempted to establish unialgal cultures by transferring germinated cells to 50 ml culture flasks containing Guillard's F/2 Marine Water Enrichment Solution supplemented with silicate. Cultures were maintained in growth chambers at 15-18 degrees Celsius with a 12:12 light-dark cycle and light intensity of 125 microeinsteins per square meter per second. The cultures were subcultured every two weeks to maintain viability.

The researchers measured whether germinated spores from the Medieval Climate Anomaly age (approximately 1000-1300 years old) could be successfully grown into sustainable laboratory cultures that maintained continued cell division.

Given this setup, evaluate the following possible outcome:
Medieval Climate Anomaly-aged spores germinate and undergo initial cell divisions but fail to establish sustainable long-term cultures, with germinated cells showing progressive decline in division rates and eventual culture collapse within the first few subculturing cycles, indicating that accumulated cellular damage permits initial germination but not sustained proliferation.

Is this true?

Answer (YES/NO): NO